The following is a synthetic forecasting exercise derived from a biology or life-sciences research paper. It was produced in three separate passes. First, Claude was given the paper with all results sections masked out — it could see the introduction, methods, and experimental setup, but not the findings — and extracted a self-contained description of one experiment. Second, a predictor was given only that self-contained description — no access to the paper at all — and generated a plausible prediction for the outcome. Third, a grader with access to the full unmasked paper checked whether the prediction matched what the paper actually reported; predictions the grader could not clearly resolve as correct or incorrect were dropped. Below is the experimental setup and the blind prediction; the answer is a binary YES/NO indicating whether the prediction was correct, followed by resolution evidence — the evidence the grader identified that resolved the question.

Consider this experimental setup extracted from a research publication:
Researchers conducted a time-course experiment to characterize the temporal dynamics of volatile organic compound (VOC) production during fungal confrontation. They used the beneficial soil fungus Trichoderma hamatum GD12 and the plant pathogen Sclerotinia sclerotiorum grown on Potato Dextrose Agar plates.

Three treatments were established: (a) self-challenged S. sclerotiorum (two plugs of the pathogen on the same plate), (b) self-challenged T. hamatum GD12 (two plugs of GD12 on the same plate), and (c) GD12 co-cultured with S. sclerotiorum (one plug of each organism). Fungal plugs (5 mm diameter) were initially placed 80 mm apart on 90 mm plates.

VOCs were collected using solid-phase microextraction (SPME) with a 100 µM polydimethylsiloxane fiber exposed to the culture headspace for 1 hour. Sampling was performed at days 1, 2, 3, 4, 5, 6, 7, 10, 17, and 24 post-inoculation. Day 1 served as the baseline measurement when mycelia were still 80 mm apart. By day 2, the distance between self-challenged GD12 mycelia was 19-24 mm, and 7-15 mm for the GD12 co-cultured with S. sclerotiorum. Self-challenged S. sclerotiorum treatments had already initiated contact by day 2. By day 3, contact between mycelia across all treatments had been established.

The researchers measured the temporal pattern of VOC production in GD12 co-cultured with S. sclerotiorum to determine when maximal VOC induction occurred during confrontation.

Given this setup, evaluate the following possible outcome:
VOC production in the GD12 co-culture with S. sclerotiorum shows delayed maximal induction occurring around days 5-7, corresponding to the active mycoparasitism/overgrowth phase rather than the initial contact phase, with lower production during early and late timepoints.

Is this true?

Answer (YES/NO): NO